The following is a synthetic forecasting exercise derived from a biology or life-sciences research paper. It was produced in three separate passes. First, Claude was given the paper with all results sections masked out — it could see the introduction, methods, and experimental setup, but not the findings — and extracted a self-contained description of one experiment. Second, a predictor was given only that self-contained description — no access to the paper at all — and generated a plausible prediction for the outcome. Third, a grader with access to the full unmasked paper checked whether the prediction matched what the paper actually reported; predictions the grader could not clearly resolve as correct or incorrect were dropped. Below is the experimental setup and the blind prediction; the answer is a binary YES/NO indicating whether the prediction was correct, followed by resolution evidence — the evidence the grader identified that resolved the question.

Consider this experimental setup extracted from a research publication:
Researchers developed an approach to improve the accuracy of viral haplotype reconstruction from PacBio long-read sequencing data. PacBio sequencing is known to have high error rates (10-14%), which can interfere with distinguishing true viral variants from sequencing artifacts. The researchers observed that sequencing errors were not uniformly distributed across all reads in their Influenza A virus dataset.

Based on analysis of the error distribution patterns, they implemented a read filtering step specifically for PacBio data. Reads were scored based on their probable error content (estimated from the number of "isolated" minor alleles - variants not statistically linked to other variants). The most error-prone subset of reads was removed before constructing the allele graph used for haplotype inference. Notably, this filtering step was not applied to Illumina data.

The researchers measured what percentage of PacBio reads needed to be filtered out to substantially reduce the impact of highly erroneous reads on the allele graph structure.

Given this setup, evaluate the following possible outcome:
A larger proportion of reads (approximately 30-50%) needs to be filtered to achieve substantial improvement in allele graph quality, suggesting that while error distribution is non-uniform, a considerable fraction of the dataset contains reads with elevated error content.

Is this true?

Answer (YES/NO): NO